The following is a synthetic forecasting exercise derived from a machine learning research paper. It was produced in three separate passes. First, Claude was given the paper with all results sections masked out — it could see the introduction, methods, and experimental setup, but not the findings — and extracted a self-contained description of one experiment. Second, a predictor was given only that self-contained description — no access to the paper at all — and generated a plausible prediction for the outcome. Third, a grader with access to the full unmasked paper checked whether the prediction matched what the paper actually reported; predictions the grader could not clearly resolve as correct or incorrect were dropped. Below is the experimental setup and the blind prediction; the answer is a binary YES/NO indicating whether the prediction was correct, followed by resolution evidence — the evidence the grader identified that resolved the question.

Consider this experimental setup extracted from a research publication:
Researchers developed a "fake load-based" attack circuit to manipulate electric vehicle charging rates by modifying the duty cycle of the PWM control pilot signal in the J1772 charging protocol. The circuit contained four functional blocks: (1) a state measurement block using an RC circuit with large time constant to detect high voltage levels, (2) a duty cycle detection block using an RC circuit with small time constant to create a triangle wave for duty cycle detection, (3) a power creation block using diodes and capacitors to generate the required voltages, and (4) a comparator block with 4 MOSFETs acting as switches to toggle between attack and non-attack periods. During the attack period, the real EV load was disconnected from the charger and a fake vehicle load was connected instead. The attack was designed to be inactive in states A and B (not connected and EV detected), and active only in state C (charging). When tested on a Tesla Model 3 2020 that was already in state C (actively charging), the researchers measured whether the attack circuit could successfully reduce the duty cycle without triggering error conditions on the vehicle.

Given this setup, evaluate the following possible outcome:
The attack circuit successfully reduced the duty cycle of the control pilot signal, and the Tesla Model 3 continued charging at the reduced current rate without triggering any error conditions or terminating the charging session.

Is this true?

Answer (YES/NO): NO